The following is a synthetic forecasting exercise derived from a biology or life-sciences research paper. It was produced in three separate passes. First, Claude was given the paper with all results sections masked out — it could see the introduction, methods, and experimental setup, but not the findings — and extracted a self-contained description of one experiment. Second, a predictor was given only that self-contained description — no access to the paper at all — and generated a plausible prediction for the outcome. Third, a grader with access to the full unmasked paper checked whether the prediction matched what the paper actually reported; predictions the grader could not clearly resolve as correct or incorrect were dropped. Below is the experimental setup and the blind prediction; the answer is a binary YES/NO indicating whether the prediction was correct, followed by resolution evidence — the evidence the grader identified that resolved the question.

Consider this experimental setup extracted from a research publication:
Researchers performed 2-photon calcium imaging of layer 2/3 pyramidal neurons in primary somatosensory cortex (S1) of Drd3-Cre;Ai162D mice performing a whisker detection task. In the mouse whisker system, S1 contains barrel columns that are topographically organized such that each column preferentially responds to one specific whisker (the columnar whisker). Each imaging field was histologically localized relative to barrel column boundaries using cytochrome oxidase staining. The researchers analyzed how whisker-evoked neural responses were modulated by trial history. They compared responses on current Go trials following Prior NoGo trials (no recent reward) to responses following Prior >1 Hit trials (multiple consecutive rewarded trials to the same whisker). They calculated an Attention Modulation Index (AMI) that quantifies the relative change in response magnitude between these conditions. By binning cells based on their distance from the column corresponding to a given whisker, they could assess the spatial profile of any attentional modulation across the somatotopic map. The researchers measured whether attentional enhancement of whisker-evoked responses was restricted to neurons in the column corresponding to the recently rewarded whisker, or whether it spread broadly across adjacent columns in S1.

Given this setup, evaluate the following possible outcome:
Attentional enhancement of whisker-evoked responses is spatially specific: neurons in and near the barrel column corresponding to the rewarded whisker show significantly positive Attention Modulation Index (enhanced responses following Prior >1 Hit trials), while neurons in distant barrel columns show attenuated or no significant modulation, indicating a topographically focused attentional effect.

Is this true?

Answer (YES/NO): YES